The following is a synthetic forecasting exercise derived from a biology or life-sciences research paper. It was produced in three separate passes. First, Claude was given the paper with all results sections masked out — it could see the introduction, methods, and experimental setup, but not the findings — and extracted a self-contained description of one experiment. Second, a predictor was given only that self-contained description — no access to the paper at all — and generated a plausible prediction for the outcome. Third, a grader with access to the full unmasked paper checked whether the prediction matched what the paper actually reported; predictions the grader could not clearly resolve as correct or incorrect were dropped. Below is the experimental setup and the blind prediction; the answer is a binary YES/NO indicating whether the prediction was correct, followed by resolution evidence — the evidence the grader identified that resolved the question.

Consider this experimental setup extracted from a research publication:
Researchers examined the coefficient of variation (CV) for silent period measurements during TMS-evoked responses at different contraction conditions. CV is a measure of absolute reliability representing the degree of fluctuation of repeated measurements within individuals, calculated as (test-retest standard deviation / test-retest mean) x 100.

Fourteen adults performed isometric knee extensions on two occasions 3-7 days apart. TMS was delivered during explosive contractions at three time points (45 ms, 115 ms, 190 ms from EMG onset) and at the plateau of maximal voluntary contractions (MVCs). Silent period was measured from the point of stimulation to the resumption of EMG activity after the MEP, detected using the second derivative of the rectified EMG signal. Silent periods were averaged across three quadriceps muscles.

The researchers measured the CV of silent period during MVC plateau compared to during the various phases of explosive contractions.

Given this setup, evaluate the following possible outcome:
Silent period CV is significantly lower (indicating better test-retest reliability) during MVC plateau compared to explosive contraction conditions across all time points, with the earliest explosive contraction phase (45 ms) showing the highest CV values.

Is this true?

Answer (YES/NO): NO